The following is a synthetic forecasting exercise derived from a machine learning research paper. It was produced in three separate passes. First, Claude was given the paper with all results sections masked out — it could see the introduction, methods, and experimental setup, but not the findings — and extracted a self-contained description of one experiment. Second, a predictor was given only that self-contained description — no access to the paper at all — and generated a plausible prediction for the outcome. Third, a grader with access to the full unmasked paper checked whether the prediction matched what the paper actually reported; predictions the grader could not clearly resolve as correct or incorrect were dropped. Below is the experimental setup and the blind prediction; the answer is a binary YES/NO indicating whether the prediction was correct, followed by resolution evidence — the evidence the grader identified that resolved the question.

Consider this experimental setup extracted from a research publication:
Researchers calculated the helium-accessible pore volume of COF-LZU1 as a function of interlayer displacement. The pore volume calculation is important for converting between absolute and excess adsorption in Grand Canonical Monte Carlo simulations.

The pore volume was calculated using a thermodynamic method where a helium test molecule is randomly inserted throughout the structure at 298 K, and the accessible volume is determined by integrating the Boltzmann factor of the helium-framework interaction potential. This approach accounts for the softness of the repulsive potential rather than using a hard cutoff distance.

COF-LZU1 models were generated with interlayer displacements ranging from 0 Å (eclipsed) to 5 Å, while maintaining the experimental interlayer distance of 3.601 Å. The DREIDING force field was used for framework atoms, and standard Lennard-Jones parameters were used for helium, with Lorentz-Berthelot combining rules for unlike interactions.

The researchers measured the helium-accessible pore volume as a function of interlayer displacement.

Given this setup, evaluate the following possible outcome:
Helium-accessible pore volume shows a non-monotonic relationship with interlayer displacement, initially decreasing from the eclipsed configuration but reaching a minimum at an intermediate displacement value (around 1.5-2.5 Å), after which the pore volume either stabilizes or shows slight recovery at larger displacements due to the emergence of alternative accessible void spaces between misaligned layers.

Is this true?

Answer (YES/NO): NO